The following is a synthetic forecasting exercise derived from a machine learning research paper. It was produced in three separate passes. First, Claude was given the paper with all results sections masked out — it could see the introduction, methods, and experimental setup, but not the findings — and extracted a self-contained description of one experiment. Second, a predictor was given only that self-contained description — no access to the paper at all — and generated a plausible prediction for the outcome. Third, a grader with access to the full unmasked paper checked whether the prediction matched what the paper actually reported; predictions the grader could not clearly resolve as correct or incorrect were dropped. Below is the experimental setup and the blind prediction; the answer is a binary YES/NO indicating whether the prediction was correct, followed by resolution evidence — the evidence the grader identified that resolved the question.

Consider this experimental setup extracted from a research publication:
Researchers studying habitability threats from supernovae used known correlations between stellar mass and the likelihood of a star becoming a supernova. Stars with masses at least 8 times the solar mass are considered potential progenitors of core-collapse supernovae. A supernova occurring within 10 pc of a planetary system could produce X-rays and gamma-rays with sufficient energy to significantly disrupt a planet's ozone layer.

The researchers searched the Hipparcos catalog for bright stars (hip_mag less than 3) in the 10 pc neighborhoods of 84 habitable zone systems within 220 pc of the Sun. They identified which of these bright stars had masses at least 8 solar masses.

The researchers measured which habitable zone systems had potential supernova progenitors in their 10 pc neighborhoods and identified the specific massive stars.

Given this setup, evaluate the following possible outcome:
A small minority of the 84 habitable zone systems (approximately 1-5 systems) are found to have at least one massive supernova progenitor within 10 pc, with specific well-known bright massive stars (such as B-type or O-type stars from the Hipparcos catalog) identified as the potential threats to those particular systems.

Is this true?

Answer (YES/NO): YES